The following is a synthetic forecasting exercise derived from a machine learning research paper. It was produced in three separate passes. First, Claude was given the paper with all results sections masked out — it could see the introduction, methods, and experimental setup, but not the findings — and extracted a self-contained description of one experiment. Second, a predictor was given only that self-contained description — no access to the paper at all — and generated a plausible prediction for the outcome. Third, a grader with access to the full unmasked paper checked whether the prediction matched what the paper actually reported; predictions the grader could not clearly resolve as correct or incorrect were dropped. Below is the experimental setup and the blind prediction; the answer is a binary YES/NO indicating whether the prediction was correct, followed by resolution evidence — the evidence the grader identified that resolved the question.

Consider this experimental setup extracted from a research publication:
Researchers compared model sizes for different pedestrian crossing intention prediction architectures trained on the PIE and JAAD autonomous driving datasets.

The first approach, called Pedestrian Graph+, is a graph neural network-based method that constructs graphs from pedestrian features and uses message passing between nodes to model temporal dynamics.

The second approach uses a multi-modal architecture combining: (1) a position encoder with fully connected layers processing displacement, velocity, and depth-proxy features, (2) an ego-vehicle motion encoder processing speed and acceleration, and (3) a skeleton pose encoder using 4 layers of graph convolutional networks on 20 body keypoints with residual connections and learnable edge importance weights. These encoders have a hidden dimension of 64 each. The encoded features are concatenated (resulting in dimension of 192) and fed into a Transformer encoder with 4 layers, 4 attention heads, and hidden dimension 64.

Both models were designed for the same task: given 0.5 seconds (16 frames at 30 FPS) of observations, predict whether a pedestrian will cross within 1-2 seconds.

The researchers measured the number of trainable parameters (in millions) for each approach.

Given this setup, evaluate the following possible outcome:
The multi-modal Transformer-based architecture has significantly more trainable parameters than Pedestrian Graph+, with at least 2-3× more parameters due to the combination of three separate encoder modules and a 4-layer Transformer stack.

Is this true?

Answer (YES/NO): YES